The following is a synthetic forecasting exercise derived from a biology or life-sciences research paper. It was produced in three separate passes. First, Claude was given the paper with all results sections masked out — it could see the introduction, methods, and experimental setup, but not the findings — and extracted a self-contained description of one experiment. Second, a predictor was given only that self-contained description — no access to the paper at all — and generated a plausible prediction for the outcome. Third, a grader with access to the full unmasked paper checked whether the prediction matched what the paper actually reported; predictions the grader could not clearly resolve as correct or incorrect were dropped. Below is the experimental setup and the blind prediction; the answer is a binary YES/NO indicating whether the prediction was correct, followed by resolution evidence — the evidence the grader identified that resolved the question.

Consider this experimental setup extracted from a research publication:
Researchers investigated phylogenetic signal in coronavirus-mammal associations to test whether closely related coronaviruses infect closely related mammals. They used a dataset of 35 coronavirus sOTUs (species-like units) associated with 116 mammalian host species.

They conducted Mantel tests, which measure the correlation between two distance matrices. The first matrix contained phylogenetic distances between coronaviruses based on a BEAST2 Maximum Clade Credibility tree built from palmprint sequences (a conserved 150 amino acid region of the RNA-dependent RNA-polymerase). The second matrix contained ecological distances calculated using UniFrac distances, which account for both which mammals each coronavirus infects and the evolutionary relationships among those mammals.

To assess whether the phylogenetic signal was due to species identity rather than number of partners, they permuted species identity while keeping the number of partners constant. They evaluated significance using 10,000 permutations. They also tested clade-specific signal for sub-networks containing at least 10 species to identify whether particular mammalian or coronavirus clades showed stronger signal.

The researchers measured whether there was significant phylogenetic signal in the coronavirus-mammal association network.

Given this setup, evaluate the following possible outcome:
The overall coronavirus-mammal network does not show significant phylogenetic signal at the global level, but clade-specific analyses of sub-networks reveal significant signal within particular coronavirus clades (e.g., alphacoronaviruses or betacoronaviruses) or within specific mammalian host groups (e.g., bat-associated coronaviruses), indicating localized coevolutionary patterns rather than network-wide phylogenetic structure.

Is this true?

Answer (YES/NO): NO